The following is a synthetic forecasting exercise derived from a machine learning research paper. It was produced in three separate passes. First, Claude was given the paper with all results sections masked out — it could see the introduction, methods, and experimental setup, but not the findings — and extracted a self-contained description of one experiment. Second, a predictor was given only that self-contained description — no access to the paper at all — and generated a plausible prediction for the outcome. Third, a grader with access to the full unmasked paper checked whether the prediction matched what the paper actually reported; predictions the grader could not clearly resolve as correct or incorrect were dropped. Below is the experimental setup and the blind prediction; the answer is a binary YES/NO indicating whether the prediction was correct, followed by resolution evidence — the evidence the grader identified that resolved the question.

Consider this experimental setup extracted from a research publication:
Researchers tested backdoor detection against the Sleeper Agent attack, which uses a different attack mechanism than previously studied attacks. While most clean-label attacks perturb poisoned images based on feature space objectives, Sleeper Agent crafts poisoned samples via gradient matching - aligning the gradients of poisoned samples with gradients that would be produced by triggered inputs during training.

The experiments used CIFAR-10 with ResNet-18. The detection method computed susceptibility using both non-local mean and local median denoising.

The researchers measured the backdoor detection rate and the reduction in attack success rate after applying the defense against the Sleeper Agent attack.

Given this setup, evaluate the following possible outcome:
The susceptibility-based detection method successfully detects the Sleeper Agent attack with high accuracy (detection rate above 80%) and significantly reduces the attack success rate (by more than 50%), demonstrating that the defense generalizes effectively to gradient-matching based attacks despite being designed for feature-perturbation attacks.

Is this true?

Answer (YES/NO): NO